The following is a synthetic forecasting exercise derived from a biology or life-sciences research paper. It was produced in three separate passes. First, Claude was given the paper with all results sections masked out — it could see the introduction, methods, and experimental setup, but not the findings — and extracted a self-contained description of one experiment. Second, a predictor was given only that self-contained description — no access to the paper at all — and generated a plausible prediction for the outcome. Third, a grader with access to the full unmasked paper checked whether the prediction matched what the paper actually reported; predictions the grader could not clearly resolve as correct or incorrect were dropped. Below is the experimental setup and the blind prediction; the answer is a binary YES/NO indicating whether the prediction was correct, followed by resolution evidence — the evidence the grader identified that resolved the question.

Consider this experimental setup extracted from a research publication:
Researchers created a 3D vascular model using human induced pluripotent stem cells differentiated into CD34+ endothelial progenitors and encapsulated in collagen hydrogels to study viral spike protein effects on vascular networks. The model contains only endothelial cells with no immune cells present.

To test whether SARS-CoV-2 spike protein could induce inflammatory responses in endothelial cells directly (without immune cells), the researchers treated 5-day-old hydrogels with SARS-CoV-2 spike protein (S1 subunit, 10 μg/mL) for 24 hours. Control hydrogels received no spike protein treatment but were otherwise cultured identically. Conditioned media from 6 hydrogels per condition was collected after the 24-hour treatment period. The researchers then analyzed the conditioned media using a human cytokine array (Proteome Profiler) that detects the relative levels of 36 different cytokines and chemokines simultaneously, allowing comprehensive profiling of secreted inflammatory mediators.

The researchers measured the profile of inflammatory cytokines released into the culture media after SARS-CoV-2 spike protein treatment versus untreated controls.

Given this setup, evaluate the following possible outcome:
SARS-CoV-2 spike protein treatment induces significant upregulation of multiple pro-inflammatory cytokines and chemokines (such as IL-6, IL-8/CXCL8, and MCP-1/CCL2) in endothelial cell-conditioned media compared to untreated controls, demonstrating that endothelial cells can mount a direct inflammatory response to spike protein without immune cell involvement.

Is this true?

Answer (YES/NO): NO